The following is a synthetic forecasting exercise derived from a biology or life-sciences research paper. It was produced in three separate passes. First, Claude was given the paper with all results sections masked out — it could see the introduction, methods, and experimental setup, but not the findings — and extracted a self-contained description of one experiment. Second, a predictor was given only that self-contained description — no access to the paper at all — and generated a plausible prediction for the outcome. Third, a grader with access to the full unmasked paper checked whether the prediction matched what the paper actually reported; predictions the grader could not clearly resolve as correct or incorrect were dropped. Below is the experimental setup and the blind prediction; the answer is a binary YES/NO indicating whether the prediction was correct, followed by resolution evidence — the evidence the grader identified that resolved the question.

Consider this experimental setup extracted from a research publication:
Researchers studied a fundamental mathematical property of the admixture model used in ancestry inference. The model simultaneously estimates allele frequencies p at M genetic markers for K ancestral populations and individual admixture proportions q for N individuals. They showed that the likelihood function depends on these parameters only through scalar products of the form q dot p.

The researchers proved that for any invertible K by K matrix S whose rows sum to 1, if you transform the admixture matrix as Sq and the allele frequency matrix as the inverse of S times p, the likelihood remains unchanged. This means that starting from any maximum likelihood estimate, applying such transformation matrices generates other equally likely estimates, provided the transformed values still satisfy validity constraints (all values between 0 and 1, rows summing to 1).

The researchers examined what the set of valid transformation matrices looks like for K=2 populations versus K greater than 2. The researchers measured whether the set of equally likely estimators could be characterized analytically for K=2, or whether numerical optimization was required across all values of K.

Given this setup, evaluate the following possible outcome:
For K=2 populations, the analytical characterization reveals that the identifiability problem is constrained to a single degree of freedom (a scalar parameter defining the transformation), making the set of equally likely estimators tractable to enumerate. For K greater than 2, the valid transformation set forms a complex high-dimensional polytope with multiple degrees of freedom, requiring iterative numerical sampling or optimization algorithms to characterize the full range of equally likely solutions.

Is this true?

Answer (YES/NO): NO